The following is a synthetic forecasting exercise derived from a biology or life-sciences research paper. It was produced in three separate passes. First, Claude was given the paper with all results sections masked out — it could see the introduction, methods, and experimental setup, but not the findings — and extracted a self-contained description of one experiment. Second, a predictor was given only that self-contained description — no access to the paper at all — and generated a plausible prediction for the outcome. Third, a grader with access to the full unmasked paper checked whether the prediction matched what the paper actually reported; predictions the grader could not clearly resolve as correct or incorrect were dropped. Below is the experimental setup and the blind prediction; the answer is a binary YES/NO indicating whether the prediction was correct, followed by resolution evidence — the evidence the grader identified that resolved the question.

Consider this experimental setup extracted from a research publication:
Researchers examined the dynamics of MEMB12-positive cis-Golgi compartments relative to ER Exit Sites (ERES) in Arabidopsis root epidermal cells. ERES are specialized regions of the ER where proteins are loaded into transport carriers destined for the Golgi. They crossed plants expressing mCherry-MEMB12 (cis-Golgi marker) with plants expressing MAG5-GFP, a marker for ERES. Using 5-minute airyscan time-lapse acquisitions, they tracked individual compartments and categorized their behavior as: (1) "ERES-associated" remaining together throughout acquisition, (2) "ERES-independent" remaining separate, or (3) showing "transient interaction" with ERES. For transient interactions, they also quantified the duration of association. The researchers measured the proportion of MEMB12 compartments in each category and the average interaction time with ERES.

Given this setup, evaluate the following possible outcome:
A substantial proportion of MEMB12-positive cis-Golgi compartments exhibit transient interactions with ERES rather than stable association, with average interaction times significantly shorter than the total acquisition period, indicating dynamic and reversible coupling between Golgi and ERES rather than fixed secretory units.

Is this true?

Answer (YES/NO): YES